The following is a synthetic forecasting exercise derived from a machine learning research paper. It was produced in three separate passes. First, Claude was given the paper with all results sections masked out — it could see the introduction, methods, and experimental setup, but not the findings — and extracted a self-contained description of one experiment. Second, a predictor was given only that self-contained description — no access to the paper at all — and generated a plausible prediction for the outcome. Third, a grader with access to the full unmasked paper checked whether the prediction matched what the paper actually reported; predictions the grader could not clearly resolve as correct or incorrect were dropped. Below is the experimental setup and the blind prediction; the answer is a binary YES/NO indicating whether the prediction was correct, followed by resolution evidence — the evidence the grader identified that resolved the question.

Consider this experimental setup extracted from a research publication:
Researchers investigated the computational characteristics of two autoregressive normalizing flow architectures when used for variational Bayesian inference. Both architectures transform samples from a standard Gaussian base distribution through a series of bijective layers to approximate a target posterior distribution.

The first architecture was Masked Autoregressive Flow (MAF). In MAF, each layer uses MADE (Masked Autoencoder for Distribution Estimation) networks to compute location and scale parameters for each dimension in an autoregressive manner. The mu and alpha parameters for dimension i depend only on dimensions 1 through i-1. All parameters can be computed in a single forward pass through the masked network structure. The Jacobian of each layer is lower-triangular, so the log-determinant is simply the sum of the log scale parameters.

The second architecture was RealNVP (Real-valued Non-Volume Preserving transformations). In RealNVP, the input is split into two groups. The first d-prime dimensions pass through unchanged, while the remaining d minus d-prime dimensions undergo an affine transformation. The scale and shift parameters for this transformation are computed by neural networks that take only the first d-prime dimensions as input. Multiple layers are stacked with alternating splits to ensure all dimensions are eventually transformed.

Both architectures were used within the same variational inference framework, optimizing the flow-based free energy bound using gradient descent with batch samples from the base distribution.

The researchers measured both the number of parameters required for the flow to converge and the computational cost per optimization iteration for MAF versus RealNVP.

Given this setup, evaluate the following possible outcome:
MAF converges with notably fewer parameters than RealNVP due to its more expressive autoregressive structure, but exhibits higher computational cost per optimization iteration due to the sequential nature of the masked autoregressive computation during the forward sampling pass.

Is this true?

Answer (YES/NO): NO